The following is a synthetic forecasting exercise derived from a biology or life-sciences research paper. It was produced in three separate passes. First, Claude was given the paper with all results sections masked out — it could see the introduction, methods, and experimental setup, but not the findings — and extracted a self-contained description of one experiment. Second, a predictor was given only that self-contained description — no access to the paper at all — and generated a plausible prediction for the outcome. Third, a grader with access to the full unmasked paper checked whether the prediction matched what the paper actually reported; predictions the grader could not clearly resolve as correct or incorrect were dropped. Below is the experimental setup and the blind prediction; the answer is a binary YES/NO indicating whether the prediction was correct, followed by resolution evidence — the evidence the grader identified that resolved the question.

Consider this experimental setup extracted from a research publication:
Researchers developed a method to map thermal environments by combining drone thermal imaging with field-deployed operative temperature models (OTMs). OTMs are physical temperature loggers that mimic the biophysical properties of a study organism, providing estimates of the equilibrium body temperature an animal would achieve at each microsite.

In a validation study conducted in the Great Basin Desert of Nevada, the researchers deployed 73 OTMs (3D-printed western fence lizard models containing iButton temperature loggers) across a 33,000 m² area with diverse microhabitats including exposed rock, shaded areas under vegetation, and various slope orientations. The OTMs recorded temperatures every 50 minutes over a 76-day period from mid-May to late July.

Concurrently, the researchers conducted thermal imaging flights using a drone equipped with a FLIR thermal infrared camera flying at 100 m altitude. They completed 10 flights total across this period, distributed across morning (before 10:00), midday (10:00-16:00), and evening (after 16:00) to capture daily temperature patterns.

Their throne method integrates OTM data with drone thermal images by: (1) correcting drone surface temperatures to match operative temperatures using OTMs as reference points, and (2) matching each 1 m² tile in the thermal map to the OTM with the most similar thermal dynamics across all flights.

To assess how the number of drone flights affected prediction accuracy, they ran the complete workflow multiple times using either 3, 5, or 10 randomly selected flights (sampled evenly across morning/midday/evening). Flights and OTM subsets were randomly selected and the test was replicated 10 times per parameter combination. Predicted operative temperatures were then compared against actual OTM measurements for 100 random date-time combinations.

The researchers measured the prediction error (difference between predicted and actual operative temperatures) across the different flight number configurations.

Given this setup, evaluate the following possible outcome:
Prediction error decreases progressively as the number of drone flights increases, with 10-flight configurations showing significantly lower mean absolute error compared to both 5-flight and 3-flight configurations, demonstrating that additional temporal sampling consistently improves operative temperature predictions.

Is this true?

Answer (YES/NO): NO